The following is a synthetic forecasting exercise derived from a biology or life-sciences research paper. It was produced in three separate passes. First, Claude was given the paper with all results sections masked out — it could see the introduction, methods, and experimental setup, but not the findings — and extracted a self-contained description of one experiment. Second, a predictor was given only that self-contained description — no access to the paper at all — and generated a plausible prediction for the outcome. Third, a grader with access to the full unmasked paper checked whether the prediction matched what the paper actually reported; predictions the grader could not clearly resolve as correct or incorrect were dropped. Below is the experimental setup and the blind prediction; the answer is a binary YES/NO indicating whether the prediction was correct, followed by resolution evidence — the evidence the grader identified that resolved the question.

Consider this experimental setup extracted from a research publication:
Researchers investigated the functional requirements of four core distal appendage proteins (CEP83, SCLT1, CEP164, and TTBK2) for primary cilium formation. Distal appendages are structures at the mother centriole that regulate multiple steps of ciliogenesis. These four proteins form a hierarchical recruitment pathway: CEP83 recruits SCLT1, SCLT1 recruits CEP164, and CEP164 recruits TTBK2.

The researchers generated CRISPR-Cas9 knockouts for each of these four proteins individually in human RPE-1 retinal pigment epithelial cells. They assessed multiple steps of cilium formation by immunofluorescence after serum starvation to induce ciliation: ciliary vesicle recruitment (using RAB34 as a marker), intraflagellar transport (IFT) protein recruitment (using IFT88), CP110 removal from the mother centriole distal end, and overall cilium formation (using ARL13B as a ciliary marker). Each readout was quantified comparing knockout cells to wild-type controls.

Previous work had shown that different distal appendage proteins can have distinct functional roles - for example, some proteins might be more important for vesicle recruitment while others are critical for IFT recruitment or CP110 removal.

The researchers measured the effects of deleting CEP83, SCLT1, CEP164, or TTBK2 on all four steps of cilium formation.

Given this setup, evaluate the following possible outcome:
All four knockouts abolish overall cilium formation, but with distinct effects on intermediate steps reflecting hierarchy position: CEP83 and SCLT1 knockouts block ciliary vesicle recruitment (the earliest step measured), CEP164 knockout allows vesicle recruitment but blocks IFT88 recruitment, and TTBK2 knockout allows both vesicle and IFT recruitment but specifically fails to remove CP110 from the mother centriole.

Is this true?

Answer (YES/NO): NO